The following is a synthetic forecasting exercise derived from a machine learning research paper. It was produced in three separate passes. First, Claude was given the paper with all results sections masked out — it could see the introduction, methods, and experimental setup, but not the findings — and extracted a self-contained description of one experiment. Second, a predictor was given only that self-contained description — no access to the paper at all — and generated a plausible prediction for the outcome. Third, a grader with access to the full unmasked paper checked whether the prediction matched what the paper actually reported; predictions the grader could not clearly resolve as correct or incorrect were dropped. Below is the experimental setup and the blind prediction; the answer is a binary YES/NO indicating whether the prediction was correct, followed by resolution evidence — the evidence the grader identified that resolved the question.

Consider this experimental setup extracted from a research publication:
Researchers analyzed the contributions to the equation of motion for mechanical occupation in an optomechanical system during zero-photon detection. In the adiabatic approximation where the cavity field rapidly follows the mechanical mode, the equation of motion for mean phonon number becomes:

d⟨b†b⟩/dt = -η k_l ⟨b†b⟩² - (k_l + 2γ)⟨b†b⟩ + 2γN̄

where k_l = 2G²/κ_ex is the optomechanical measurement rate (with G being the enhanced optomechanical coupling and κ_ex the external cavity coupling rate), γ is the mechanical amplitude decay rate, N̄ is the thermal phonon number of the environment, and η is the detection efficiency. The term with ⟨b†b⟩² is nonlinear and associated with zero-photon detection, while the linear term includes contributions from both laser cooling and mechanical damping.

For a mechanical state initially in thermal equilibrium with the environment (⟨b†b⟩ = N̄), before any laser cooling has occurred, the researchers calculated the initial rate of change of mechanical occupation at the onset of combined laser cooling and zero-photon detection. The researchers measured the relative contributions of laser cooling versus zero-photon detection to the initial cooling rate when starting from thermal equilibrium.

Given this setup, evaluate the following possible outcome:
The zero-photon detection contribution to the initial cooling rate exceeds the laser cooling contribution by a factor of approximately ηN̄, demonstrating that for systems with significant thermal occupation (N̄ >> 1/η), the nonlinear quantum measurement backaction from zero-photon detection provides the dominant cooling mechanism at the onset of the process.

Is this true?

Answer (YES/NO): YES